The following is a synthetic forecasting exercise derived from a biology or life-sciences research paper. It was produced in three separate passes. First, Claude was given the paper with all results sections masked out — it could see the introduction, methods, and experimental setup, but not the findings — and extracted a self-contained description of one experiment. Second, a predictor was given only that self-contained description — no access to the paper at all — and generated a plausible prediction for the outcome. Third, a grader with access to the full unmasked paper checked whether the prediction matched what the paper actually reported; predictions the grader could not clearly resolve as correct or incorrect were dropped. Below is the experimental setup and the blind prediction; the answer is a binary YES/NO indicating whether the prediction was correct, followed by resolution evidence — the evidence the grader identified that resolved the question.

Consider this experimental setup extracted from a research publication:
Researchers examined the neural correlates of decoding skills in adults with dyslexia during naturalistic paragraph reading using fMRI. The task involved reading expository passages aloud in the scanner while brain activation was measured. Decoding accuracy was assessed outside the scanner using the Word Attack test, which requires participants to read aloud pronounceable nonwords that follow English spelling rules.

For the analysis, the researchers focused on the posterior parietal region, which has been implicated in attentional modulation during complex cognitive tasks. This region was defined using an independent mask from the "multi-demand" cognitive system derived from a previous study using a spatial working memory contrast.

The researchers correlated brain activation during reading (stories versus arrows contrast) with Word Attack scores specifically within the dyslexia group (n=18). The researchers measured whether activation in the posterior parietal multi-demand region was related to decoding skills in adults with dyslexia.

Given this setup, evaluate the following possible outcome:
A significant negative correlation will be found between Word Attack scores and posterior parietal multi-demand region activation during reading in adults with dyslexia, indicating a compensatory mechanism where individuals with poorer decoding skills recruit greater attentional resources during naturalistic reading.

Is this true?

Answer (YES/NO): YES